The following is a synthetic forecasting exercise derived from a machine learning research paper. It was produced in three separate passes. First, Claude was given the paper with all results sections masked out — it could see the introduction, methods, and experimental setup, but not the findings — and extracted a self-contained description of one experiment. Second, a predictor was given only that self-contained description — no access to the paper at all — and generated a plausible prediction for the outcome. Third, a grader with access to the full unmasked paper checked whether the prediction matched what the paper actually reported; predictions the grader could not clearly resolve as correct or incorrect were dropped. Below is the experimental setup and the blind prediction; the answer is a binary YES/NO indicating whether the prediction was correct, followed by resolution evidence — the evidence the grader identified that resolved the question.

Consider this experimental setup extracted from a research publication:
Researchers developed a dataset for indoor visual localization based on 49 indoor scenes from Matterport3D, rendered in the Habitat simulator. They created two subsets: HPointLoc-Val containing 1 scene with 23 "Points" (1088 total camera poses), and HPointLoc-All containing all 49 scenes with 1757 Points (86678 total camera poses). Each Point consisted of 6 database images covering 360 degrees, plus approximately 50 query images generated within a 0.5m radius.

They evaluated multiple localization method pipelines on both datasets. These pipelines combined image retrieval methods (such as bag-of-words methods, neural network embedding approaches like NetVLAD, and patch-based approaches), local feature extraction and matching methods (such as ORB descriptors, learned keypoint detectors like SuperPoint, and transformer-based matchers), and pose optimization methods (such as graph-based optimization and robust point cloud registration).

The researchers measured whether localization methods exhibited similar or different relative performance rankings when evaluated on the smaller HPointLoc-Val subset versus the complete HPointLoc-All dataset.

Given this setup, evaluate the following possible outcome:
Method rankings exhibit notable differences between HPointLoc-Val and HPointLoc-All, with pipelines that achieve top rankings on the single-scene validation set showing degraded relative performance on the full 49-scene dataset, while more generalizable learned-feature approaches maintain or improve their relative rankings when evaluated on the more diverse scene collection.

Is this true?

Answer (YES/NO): NO